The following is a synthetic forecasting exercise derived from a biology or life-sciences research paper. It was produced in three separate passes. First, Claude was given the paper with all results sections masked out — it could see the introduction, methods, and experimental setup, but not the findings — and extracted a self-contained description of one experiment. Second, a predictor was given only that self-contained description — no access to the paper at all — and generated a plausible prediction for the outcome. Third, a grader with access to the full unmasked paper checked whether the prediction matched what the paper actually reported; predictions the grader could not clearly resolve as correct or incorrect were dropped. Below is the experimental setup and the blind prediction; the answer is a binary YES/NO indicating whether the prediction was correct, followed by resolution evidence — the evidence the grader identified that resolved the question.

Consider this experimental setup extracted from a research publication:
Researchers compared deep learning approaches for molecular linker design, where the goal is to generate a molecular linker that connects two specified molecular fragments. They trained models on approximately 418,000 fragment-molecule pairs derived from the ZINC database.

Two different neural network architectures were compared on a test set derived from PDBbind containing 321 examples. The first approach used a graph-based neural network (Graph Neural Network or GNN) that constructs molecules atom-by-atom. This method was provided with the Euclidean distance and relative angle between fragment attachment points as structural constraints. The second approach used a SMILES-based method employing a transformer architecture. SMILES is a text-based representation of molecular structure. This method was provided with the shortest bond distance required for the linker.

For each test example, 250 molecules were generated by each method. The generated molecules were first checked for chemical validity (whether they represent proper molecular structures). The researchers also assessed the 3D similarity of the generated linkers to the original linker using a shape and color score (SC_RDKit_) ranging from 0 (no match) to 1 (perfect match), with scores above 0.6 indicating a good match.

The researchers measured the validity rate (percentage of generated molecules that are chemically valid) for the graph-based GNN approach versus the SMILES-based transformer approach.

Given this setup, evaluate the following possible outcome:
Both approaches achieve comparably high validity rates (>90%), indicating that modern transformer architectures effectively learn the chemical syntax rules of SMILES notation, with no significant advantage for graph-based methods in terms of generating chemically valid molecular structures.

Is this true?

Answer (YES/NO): NO